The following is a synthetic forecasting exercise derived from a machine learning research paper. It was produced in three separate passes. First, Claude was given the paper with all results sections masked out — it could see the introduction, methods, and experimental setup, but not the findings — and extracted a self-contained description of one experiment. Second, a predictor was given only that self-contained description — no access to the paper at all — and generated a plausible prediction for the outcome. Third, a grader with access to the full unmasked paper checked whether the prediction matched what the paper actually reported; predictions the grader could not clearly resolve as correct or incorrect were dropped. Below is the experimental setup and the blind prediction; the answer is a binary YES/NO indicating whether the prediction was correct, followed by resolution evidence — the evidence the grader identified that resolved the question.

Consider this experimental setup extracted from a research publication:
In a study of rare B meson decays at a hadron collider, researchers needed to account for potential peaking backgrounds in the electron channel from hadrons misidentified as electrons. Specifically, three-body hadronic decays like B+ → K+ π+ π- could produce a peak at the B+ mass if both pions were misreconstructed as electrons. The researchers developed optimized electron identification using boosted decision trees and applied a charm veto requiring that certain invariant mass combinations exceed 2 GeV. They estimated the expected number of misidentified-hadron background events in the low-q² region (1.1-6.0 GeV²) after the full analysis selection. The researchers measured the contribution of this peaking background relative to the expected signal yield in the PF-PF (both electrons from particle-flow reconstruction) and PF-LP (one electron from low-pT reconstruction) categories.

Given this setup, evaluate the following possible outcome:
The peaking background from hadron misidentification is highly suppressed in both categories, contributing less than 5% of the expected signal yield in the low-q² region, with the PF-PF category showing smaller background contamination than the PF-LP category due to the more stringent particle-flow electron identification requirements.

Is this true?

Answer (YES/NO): NO